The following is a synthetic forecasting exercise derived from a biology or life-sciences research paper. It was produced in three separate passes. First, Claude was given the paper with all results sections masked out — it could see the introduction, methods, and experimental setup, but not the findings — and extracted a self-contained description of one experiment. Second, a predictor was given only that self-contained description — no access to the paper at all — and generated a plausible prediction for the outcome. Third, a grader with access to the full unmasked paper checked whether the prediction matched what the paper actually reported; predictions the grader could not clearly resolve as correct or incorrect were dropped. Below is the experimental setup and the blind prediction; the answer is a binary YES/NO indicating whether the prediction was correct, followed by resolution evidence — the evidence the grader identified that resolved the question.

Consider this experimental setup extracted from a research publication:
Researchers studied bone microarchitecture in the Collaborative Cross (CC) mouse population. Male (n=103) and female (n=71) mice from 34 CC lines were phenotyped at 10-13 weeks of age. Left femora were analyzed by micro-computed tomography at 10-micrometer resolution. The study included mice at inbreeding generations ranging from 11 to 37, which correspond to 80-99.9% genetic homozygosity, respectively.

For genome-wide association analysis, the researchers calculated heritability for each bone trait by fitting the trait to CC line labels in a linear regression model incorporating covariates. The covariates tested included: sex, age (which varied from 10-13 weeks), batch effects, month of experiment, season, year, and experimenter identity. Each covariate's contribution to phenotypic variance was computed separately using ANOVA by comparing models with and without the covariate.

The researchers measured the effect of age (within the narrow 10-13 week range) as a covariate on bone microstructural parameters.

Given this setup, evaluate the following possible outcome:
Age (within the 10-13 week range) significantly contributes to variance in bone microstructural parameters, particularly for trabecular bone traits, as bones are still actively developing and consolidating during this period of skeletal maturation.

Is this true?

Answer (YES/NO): NO